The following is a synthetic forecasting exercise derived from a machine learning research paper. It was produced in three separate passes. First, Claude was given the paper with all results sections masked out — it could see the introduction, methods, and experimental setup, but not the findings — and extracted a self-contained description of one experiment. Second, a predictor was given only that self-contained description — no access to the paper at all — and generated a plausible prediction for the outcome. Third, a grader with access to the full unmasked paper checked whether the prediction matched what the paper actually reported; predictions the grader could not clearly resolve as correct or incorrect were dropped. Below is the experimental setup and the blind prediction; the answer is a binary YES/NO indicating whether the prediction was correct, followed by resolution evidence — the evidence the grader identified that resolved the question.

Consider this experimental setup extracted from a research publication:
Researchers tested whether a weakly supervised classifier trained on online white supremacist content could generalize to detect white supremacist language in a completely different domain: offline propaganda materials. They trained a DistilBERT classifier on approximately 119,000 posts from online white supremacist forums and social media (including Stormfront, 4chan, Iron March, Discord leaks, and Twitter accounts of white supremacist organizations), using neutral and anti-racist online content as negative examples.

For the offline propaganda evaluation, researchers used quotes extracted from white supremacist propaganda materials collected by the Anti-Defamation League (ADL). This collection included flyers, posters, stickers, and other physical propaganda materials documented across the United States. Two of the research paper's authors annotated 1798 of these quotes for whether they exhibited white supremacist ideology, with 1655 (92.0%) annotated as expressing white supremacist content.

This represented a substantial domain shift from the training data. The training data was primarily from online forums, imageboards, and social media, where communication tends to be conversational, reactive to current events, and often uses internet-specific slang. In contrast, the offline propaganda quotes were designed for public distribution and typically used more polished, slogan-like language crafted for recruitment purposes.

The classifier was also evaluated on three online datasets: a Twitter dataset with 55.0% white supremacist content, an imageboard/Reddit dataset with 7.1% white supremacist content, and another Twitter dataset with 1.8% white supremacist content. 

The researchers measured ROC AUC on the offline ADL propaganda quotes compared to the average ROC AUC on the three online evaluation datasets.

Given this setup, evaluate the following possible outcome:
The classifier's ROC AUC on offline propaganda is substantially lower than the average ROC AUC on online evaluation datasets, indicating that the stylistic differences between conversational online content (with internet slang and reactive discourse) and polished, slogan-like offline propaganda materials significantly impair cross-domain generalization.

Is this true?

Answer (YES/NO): NO